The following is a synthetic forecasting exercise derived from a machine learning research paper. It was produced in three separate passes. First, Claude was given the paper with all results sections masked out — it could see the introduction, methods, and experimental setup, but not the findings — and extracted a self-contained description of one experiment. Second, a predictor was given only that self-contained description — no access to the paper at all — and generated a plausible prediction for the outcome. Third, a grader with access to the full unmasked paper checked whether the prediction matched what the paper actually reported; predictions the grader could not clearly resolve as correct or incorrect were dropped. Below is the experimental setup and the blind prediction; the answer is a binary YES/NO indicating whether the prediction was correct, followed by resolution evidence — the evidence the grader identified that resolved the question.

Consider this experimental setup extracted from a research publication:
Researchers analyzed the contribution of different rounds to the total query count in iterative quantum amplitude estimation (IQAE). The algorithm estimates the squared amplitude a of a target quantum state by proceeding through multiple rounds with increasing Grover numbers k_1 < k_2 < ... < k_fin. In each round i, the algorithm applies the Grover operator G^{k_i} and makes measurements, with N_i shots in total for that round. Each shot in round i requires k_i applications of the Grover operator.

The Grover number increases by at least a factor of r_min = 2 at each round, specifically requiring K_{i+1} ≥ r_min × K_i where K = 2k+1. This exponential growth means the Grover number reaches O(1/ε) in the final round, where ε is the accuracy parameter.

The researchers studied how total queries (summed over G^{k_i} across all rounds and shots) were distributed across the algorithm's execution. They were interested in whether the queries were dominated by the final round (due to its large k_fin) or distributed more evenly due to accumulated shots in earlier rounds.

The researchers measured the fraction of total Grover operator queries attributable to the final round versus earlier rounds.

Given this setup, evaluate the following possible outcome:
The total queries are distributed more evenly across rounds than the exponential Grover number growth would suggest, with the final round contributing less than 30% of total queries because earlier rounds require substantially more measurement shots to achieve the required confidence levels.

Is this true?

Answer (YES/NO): YES